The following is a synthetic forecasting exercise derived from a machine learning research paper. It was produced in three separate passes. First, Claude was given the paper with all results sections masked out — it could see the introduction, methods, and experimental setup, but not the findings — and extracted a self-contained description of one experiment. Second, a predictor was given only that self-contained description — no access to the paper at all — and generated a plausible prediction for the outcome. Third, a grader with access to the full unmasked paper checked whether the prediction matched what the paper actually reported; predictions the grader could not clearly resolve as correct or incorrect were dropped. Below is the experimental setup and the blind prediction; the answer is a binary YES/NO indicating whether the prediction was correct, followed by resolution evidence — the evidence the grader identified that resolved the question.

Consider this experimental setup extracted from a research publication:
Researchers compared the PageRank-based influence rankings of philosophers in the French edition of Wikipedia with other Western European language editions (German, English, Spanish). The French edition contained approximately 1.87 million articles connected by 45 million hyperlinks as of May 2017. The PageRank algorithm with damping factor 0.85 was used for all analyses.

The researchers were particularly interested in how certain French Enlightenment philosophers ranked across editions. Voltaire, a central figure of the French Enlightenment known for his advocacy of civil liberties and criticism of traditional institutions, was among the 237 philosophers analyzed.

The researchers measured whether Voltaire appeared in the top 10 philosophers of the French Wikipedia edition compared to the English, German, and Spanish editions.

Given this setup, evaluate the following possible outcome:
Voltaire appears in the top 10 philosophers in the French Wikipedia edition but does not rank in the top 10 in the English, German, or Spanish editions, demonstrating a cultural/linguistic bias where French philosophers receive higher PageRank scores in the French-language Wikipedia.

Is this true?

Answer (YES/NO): YES